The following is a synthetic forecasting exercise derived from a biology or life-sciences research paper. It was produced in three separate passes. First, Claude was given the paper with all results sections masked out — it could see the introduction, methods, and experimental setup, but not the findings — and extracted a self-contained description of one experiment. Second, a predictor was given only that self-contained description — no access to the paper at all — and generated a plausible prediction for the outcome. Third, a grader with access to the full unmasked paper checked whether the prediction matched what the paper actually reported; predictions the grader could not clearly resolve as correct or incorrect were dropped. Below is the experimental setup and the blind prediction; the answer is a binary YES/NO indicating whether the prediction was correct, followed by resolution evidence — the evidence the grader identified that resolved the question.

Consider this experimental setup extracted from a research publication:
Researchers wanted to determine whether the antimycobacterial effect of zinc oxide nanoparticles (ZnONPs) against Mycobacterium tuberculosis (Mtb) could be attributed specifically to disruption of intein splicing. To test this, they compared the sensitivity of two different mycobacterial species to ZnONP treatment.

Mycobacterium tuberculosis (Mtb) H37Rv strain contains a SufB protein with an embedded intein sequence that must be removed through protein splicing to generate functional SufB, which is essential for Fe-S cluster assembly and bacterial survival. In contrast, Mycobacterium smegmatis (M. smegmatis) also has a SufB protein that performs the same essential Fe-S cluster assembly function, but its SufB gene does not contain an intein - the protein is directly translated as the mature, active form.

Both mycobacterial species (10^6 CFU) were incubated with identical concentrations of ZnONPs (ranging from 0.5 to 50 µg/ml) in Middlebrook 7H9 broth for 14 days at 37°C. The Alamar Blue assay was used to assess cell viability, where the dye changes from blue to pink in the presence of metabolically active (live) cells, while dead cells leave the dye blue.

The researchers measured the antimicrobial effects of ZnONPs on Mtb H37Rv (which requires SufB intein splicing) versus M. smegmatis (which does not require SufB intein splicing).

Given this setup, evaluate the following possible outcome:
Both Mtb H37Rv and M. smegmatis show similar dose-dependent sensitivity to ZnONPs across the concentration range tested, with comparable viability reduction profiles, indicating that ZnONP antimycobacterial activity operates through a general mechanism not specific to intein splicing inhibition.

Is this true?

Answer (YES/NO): NO